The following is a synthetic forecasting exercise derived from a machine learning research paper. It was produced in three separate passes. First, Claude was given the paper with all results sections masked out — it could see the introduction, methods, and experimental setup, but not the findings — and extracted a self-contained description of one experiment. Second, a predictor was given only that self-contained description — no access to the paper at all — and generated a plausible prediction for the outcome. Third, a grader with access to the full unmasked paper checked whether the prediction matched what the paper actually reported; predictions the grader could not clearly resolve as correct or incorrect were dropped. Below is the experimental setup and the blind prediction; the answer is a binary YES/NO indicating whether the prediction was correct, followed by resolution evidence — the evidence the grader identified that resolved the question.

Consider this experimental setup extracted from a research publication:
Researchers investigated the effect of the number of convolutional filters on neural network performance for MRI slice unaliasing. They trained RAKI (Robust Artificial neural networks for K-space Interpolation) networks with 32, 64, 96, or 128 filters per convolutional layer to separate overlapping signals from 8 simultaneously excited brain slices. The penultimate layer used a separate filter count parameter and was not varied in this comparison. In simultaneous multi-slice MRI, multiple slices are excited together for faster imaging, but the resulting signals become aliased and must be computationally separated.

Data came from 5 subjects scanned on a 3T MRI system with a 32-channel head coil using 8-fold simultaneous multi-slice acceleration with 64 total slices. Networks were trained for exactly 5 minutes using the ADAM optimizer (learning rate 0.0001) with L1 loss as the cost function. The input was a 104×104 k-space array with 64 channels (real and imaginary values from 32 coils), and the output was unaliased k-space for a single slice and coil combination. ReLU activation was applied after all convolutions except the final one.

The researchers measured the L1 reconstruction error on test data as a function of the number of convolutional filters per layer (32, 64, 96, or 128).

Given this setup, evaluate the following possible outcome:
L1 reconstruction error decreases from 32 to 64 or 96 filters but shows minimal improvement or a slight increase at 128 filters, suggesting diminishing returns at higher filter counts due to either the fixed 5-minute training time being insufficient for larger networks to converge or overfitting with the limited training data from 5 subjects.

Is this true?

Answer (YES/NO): NO